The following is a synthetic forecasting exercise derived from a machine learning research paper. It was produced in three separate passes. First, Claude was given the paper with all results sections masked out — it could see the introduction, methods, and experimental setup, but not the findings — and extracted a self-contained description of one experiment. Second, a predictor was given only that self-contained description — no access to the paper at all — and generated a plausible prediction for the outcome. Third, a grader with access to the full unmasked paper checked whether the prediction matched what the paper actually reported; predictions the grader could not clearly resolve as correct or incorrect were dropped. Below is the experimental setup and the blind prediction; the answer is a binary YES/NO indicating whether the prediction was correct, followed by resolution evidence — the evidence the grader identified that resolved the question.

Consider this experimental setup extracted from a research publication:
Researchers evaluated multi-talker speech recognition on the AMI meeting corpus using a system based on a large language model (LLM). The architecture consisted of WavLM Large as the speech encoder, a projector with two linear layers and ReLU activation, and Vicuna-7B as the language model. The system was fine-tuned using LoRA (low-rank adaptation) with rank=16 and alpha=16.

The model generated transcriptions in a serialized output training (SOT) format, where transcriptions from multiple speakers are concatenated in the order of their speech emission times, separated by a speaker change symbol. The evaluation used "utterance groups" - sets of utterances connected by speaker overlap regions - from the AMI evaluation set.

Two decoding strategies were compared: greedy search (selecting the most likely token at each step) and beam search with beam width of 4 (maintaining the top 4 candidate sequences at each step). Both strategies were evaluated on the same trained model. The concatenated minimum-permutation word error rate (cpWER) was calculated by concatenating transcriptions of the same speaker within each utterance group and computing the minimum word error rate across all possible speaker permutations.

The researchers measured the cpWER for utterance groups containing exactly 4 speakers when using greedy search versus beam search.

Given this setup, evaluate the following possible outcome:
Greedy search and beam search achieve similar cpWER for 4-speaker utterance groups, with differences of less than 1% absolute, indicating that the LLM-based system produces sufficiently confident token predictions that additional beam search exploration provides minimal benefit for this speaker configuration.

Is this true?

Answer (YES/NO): NO